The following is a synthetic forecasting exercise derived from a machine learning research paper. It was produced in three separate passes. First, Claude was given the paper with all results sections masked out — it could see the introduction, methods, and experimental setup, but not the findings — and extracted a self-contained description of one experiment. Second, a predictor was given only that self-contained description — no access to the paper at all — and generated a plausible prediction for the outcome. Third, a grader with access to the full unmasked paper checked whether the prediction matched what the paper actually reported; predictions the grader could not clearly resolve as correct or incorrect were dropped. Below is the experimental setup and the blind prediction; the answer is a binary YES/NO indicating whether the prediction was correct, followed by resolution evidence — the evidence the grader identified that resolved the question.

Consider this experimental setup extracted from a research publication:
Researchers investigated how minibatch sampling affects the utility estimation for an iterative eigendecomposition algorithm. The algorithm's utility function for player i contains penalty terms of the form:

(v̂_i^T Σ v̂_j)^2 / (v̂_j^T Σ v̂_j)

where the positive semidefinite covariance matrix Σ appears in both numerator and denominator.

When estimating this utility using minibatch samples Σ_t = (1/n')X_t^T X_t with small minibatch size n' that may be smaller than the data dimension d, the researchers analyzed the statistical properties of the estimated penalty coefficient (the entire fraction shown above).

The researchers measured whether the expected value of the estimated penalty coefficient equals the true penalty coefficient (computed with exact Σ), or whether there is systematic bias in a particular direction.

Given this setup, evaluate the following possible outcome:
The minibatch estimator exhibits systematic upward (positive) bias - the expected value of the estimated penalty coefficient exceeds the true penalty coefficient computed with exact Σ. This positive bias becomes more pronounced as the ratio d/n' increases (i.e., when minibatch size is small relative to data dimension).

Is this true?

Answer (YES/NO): YES